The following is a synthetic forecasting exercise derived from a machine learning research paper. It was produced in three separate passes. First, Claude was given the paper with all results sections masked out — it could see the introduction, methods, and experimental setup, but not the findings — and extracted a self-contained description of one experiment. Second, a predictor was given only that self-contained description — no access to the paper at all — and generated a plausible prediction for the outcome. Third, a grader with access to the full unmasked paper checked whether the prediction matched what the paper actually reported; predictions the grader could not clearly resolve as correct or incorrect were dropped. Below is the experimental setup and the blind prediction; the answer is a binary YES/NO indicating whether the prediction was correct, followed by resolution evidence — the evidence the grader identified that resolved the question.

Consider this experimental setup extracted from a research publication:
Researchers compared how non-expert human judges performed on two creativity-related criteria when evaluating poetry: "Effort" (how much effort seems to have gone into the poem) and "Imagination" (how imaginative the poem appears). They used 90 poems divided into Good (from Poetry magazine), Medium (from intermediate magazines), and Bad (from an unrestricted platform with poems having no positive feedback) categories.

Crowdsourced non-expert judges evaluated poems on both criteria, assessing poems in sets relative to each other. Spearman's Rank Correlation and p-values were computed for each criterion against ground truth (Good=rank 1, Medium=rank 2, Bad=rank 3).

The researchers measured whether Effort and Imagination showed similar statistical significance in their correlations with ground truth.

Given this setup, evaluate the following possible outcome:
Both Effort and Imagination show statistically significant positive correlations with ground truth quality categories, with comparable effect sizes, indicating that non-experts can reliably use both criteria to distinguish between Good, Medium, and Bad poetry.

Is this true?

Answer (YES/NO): NO